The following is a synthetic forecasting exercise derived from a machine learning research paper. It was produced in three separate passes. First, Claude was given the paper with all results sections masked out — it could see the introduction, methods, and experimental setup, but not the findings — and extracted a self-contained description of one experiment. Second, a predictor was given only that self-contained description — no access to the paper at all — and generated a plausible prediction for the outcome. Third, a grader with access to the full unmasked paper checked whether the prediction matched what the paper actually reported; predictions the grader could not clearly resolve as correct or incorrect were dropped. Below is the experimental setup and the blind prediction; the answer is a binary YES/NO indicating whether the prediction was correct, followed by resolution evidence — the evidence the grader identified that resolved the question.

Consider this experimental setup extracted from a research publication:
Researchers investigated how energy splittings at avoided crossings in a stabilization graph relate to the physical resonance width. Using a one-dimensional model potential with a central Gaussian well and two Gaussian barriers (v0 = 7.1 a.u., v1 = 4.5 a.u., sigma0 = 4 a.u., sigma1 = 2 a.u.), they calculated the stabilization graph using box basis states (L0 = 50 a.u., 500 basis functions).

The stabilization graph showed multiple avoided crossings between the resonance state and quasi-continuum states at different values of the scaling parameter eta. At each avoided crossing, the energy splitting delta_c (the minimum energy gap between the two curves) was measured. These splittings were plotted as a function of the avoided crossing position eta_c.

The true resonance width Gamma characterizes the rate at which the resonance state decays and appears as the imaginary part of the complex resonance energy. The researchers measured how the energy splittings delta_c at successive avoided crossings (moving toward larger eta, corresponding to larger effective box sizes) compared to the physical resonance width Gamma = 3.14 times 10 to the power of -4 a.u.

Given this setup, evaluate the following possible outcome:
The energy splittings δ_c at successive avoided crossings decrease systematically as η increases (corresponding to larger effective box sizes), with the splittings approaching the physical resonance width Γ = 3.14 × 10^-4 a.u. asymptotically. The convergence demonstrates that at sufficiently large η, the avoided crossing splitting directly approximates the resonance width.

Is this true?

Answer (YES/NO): YES